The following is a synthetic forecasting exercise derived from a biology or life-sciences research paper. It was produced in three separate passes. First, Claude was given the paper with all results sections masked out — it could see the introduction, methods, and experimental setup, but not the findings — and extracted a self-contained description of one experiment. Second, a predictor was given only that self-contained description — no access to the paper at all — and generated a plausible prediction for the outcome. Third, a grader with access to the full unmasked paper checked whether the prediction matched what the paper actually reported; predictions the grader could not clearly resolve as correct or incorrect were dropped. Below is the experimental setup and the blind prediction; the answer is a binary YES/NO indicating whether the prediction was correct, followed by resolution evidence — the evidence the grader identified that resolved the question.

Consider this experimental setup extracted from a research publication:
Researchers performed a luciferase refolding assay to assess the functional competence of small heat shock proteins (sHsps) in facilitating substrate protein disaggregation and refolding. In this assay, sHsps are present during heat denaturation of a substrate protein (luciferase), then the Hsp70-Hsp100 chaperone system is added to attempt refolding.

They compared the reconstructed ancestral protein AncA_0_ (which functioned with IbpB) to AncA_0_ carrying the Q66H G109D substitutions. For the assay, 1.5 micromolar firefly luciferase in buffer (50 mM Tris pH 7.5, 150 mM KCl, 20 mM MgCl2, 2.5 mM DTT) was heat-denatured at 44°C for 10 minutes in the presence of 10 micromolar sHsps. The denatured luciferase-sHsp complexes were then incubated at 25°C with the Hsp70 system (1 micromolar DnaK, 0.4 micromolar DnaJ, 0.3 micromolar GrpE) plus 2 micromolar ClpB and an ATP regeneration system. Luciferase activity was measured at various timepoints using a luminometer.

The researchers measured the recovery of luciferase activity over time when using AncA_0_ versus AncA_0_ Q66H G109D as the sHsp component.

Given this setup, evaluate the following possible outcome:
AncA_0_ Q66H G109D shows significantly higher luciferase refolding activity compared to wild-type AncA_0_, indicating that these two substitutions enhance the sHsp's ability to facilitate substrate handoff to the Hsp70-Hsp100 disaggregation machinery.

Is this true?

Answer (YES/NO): YES